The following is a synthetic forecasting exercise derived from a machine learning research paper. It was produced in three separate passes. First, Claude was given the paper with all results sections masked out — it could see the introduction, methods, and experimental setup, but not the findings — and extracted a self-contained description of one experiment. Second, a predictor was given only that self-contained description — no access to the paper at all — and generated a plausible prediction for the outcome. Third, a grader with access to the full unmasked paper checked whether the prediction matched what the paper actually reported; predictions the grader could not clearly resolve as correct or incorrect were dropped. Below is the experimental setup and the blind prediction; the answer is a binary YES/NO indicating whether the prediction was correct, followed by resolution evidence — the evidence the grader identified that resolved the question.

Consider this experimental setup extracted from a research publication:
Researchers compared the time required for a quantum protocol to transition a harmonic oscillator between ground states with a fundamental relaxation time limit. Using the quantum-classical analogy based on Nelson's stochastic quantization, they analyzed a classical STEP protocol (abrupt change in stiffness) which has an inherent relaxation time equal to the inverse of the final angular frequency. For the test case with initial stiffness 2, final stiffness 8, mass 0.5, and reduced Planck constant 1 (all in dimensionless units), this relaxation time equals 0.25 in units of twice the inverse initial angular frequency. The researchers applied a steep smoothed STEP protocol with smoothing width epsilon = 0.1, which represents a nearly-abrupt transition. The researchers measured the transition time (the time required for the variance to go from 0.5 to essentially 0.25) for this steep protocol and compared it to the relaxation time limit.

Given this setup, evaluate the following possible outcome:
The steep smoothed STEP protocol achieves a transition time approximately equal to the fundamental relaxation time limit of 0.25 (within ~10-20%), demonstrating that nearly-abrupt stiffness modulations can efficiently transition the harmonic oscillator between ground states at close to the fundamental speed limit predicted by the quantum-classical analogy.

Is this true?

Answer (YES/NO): NO